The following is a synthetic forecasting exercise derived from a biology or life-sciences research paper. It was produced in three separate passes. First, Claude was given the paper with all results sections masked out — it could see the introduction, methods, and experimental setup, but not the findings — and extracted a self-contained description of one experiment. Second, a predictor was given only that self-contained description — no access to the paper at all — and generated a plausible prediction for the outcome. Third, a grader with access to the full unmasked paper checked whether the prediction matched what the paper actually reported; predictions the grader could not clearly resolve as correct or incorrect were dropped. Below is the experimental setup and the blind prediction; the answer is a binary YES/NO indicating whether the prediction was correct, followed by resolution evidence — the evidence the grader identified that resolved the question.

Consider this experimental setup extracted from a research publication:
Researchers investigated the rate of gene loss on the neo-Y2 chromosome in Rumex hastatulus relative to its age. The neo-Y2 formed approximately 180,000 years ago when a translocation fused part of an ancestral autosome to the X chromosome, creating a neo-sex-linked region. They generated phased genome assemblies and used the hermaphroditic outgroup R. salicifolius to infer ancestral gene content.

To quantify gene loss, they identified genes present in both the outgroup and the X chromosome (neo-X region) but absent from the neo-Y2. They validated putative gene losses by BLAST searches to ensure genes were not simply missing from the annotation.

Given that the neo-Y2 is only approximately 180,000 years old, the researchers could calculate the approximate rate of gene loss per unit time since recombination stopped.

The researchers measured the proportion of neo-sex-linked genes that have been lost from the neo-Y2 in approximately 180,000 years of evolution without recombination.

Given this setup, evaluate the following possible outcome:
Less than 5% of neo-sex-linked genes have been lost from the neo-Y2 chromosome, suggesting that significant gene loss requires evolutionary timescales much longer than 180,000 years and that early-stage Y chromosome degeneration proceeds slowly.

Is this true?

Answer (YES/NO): YES